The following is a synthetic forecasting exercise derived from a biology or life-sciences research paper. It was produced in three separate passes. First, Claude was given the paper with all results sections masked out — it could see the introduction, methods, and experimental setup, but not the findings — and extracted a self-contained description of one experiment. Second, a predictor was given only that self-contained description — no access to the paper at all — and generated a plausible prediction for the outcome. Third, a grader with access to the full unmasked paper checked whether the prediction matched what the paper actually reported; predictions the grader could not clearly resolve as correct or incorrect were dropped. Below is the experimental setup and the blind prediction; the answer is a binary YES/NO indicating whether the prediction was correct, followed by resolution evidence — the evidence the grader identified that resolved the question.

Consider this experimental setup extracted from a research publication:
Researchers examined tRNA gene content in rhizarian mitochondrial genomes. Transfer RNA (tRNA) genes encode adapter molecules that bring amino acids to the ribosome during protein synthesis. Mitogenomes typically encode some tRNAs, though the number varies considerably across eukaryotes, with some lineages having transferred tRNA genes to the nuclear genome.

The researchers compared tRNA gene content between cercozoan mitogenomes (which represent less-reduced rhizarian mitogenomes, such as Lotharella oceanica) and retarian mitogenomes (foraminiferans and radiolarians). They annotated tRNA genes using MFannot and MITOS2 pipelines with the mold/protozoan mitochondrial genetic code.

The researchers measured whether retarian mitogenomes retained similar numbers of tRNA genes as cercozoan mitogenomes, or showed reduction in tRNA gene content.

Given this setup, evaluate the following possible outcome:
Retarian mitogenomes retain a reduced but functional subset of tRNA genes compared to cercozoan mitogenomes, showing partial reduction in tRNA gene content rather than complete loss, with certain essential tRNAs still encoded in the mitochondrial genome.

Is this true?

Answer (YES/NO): NO